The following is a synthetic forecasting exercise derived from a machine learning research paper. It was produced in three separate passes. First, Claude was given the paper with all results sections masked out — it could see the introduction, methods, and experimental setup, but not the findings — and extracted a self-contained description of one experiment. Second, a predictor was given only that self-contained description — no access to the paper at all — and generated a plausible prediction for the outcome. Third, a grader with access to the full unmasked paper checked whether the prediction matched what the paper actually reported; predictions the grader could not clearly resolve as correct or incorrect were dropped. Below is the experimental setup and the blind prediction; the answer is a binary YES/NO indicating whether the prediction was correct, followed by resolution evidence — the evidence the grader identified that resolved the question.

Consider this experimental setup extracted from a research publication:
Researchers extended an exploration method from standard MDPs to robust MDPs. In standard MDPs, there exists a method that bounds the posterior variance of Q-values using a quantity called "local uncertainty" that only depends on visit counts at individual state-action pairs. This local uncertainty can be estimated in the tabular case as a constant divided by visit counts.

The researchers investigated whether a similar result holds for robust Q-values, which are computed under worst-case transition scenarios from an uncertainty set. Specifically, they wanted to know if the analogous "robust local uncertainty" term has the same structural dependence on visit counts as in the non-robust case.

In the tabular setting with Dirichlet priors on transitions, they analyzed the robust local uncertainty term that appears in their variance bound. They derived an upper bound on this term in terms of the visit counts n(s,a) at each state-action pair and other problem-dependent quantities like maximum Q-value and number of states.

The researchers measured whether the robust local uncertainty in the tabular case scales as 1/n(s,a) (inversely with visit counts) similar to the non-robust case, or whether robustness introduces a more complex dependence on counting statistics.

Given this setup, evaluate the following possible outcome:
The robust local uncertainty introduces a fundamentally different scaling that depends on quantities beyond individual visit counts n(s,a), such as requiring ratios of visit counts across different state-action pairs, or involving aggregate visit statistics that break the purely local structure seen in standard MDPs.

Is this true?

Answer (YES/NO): NO